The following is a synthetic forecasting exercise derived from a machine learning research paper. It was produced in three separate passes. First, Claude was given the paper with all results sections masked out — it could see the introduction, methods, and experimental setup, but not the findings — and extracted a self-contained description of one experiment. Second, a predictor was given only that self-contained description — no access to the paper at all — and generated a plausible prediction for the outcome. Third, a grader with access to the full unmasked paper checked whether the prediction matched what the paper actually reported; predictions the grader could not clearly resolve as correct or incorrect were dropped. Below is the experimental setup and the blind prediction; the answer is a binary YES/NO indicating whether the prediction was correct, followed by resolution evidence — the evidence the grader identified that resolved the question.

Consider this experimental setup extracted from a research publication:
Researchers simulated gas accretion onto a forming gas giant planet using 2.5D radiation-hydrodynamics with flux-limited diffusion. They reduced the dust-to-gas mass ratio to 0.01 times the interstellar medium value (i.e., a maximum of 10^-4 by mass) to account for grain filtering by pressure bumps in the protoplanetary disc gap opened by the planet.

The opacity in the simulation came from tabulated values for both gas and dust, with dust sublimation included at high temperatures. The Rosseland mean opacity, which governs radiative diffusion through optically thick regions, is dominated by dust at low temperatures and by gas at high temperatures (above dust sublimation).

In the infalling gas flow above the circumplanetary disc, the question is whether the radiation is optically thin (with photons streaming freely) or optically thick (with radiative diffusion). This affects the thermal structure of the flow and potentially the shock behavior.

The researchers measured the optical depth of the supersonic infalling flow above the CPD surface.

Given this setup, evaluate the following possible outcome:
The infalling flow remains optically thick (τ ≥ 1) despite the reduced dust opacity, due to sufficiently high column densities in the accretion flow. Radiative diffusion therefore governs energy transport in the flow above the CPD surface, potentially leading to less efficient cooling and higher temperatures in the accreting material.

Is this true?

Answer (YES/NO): NO